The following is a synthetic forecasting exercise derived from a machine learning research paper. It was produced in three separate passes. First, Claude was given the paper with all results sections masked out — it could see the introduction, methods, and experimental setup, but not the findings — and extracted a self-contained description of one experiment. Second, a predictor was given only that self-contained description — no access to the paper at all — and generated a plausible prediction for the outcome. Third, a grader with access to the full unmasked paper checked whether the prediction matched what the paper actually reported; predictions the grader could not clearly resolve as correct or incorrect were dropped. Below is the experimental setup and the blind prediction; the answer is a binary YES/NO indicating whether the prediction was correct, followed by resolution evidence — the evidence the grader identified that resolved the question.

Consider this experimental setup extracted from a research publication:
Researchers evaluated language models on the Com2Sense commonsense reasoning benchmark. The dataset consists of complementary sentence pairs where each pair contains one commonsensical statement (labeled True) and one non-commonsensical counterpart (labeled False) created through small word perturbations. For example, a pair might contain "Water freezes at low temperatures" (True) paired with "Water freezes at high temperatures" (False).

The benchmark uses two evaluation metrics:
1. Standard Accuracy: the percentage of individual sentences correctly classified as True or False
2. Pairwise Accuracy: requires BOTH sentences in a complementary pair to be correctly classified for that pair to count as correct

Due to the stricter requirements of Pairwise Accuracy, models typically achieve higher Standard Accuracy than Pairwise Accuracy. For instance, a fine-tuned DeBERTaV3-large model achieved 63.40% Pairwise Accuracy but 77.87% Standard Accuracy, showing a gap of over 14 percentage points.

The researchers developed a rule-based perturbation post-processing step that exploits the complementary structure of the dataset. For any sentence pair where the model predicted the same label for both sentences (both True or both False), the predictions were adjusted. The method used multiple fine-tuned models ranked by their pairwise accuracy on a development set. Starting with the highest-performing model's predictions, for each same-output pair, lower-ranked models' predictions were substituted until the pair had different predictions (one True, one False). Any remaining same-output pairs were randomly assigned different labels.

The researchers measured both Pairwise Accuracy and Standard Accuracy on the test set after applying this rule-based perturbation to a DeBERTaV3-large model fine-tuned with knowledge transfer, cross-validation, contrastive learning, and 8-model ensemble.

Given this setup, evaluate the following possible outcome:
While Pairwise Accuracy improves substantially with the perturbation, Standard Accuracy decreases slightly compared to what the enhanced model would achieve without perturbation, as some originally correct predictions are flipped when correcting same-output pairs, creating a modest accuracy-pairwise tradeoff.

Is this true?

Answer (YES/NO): NO